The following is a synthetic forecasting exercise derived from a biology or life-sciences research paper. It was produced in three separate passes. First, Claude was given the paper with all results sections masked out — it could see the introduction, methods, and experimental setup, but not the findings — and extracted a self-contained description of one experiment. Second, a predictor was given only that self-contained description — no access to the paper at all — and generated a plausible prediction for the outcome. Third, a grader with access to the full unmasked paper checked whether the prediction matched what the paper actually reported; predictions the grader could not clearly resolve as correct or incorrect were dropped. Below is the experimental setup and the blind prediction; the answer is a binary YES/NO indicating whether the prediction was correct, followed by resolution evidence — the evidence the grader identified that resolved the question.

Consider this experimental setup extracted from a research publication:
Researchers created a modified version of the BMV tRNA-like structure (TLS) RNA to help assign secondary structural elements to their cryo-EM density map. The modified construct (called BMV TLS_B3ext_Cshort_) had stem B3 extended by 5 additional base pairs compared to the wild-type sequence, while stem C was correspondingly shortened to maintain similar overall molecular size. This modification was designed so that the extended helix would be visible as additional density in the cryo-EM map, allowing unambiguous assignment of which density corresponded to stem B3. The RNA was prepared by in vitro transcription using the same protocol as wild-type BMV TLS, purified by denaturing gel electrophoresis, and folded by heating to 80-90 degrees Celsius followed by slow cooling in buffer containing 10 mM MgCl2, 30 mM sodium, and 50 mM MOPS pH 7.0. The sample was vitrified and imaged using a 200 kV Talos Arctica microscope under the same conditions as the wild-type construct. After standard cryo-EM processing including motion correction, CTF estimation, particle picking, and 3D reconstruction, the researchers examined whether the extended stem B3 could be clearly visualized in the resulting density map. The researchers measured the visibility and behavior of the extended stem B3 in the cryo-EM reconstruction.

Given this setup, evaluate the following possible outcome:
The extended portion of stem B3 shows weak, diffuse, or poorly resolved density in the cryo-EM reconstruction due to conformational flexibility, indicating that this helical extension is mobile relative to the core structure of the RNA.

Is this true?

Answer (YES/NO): YES